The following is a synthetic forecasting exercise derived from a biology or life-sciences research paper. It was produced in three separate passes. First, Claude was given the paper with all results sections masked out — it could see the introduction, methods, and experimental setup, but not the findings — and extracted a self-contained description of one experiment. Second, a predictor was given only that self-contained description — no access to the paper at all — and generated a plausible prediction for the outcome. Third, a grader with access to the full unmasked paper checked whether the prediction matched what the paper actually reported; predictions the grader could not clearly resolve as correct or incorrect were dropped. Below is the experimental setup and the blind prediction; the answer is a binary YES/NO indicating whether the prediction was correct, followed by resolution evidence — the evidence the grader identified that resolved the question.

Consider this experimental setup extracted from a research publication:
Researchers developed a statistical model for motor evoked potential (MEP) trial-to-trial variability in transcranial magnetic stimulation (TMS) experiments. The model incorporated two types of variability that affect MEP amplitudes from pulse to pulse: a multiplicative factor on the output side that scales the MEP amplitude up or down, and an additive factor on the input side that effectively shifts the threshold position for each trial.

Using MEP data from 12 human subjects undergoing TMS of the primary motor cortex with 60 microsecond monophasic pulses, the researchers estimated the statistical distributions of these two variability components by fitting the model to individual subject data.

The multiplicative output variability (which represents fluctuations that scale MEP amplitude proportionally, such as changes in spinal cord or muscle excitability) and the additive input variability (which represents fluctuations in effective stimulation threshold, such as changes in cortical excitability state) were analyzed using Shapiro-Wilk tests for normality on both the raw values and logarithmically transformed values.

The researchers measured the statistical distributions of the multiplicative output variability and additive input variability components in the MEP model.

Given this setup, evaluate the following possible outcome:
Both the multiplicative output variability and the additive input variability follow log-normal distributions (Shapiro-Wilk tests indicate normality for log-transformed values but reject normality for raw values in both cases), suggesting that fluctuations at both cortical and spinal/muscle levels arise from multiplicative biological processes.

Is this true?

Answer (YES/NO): YES